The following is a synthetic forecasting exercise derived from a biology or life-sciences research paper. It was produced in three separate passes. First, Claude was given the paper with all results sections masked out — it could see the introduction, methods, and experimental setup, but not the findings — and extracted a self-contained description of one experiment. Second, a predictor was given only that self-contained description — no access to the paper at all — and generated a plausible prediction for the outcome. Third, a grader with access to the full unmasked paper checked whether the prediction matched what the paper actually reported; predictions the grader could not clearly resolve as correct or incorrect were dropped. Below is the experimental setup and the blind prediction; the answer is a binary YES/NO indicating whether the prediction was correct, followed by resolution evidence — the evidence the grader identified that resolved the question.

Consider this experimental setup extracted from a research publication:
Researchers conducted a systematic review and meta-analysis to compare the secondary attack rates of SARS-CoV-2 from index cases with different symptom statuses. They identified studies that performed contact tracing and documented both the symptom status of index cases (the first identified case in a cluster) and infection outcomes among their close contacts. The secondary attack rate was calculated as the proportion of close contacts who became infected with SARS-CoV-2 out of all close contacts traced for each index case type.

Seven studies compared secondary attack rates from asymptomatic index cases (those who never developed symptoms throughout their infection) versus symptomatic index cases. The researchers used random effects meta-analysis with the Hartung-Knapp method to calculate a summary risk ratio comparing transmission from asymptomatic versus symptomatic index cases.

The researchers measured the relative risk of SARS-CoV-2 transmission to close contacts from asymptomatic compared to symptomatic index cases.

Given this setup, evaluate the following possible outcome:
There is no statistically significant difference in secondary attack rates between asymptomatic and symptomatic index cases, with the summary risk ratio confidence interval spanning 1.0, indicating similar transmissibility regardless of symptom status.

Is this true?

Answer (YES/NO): NO